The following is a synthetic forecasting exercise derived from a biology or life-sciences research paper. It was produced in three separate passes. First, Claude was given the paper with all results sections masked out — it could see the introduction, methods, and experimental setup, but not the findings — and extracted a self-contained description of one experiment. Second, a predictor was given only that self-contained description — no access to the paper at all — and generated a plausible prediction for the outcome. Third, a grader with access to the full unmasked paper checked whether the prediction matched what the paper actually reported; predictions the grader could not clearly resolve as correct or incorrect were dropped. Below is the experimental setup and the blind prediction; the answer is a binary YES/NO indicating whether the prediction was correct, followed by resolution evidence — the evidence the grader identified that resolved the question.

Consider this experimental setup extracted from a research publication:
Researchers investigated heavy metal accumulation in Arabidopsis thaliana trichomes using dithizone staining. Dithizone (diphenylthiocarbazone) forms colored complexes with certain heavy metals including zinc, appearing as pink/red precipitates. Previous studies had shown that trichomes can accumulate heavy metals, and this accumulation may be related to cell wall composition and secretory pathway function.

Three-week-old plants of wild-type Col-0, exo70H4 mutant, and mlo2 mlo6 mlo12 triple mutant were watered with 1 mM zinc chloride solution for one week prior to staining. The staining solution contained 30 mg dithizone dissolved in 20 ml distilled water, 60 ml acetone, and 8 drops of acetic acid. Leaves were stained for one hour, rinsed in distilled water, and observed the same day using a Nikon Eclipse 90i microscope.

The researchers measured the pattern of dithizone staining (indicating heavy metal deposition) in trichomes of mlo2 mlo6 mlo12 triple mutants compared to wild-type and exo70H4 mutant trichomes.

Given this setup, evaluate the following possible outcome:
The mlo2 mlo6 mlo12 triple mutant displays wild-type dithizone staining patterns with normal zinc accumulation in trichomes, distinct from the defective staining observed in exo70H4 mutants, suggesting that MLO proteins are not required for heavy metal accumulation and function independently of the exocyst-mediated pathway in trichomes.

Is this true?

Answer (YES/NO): NO